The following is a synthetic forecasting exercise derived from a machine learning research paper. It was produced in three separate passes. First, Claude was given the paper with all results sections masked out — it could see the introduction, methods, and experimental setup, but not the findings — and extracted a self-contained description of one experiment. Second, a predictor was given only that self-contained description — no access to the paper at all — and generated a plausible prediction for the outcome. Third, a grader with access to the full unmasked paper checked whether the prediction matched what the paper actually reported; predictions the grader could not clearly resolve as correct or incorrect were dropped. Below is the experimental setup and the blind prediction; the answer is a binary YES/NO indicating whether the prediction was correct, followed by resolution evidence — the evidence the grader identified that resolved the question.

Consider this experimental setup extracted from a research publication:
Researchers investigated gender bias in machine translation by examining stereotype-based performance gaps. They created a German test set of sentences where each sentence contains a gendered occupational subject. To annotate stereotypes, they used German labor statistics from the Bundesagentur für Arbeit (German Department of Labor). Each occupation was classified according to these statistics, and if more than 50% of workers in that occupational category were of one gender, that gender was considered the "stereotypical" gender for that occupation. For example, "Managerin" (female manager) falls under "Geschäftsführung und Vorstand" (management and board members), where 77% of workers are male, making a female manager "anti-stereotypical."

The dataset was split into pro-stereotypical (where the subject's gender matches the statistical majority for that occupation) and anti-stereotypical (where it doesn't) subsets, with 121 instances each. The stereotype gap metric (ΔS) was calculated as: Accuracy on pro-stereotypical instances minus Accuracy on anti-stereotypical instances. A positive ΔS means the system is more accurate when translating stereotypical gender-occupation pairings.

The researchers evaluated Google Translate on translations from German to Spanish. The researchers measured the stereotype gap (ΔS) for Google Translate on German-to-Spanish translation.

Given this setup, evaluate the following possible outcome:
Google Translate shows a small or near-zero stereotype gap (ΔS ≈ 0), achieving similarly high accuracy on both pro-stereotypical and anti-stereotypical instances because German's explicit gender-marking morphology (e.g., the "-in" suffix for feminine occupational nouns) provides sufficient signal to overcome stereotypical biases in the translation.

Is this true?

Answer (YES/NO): NO